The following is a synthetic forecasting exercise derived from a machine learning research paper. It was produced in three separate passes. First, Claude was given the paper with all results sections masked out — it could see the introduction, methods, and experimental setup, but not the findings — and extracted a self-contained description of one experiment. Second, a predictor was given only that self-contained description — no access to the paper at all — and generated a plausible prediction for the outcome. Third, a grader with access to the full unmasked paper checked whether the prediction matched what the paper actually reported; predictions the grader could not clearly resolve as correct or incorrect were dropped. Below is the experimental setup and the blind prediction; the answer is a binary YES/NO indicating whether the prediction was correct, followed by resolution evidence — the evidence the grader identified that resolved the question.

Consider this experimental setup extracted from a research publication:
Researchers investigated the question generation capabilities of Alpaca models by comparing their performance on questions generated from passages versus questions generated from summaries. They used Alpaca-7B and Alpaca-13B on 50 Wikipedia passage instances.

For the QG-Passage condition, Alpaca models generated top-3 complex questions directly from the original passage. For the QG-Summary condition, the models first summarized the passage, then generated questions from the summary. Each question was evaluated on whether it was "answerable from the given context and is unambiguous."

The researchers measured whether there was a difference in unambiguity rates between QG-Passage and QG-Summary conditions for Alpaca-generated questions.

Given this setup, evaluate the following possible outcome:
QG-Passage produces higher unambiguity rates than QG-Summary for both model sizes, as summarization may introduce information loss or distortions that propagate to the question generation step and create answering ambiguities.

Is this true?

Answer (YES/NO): YES